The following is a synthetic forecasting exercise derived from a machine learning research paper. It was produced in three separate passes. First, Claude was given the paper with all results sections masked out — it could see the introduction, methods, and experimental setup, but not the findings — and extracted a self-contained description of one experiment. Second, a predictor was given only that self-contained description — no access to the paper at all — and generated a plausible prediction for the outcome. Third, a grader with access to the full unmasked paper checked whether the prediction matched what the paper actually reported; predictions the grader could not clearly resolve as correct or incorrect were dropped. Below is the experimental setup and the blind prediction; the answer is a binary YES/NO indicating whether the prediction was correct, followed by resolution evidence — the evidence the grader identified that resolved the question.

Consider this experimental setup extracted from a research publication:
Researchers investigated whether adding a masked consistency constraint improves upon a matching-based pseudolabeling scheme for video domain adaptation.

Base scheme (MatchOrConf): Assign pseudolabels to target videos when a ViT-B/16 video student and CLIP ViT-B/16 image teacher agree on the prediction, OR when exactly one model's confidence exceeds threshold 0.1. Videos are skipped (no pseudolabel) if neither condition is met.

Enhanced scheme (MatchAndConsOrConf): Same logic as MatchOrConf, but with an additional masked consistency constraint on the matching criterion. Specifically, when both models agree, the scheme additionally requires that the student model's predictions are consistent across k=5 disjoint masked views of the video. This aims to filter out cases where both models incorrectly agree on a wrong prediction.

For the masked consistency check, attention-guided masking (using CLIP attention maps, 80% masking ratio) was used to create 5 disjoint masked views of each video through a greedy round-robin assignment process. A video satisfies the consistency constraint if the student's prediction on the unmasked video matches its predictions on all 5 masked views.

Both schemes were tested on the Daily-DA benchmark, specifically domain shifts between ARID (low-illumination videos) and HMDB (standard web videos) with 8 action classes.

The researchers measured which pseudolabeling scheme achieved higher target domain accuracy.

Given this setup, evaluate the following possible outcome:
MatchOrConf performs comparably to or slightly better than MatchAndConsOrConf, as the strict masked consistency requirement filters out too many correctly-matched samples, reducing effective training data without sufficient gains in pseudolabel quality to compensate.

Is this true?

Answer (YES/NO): YES